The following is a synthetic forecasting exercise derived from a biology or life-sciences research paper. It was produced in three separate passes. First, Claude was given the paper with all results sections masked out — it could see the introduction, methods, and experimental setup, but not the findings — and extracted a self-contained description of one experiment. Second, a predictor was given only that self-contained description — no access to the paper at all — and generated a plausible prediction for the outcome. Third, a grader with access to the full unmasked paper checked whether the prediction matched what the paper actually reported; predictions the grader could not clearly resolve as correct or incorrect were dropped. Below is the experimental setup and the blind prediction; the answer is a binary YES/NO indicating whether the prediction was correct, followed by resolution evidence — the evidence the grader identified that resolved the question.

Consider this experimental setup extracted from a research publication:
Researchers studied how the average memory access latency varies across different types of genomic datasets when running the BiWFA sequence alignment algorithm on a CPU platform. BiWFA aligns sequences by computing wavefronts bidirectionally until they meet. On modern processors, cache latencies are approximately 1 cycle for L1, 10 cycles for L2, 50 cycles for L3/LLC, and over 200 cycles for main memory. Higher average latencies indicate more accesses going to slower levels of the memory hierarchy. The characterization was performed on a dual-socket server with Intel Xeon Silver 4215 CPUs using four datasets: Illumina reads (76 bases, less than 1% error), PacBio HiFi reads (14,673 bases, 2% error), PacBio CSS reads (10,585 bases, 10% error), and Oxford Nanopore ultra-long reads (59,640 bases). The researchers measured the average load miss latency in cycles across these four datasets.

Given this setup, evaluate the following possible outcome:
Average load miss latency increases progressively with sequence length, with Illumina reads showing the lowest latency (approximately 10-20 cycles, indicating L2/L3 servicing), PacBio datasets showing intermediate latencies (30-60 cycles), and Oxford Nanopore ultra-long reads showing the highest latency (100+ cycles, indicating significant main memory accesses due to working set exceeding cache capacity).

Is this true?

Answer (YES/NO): NO